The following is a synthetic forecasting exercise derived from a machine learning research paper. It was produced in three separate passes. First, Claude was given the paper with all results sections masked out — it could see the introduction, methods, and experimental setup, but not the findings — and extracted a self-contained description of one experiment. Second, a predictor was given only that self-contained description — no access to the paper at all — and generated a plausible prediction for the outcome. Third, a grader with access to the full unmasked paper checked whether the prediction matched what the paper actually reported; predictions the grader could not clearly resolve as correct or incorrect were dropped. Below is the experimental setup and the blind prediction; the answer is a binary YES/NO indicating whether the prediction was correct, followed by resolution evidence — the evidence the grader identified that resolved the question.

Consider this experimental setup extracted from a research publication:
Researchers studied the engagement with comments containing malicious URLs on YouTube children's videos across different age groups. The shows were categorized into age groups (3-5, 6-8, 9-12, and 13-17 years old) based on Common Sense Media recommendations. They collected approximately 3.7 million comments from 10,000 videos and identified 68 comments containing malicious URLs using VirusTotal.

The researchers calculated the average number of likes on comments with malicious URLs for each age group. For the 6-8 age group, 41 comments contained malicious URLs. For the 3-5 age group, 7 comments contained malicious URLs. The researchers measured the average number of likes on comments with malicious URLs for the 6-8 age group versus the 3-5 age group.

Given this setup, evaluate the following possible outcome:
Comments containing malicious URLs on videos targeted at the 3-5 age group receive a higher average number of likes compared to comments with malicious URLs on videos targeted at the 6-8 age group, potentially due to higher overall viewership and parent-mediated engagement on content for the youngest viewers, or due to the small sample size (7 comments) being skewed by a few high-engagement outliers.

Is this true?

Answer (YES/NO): NO